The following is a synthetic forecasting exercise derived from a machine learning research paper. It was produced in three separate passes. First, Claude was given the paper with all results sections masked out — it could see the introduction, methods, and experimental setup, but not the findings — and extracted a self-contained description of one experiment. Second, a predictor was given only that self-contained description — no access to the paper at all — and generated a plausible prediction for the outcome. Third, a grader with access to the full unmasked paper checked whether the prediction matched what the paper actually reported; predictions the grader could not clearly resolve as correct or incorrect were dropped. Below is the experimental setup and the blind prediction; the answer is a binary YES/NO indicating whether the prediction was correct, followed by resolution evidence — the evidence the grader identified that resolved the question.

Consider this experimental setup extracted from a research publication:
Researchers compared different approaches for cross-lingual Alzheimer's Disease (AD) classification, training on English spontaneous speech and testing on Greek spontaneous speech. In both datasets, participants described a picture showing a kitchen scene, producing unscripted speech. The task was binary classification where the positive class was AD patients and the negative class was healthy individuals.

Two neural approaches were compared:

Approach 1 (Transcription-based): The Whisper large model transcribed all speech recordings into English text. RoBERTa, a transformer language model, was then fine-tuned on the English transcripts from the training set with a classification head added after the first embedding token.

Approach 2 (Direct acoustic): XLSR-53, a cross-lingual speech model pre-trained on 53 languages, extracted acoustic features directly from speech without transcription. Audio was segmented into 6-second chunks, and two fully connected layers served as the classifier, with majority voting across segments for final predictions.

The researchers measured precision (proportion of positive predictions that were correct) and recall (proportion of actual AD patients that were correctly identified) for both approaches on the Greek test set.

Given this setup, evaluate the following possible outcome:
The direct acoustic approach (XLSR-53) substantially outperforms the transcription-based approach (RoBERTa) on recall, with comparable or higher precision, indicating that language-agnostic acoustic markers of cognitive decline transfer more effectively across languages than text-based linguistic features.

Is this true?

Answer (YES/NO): NO